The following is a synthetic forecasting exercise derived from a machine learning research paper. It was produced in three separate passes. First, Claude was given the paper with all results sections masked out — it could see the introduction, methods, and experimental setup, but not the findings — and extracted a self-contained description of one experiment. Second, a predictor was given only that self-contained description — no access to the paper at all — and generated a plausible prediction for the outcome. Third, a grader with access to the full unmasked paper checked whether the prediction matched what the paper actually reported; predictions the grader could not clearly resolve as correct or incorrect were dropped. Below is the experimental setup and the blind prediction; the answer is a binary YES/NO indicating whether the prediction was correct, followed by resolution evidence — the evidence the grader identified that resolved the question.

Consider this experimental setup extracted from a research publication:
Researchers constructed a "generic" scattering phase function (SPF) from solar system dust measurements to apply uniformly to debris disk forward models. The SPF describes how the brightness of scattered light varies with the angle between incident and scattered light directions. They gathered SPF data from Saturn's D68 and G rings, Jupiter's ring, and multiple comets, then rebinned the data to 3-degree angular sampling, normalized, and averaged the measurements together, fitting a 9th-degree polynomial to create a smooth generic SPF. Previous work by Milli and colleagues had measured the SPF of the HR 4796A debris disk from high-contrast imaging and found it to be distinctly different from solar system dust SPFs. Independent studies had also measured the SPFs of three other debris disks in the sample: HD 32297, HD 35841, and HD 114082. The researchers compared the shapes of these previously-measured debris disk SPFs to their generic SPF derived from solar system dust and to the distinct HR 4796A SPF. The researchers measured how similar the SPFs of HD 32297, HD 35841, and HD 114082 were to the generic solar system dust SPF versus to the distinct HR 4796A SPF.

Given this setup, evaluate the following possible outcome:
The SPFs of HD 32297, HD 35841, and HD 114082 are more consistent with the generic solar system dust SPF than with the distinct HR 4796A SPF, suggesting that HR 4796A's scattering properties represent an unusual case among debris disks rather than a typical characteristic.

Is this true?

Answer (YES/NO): YES